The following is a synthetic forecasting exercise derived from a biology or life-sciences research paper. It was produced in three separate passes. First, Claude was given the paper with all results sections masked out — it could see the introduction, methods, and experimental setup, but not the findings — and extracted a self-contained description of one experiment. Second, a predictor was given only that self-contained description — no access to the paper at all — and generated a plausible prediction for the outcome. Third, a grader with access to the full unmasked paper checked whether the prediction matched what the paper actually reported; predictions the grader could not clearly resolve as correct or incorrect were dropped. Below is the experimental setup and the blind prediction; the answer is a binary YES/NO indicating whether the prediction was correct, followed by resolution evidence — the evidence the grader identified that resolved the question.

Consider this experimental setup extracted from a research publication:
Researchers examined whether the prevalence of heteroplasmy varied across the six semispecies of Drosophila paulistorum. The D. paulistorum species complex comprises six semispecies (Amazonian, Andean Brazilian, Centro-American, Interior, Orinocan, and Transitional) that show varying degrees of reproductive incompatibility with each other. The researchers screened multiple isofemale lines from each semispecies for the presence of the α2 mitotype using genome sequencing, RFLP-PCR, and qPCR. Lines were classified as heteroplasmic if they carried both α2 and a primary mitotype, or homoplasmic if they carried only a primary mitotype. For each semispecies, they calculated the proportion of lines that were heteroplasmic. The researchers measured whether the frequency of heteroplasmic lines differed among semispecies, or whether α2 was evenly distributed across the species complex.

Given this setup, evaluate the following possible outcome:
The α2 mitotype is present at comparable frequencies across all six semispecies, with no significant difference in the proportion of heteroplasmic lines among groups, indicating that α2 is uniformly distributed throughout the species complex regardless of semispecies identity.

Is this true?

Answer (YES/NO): NO